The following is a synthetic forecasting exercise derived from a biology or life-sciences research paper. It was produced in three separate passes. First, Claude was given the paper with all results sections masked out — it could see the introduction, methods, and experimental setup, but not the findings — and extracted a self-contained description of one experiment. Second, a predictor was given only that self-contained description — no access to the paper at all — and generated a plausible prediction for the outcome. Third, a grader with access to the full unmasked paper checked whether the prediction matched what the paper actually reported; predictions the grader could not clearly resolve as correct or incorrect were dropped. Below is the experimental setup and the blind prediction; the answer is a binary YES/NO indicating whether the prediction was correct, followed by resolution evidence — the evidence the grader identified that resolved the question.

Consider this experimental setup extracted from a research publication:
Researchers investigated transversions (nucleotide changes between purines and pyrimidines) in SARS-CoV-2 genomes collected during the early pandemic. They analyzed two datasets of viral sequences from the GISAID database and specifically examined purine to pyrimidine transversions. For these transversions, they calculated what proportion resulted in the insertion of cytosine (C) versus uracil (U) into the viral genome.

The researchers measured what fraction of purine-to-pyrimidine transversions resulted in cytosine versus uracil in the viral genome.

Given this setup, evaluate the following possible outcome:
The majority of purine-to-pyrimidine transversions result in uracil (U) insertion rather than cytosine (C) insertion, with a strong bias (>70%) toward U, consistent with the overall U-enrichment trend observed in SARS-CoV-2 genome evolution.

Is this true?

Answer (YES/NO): YES